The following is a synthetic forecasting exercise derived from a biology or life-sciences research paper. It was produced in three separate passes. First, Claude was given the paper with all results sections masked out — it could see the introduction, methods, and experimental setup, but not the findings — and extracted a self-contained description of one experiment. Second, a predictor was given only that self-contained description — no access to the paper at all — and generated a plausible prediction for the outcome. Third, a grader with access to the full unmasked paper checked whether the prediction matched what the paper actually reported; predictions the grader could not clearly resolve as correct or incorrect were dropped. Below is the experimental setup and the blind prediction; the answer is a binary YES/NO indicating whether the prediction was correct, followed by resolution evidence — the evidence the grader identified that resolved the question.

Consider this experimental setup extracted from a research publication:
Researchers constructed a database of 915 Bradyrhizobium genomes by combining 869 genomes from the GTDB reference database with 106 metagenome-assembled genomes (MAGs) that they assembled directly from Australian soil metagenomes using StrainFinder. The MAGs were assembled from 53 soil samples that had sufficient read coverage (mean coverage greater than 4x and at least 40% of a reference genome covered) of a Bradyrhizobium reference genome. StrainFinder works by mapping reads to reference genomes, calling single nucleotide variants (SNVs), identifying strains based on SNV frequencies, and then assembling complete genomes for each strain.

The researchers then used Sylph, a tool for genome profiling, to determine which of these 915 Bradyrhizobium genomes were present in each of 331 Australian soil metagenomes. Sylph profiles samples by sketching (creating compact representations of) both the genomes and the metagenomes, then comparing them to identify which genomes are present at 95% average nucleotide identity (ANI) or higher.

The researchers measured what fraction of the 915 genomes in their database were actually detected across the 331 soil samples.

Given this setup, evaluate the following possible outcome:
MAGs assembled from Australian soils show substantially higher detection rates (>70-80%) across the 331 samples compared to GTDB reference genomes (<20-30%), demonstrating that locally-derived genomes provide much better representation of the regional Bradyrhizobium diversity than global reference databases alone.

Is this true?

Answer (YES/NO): YES